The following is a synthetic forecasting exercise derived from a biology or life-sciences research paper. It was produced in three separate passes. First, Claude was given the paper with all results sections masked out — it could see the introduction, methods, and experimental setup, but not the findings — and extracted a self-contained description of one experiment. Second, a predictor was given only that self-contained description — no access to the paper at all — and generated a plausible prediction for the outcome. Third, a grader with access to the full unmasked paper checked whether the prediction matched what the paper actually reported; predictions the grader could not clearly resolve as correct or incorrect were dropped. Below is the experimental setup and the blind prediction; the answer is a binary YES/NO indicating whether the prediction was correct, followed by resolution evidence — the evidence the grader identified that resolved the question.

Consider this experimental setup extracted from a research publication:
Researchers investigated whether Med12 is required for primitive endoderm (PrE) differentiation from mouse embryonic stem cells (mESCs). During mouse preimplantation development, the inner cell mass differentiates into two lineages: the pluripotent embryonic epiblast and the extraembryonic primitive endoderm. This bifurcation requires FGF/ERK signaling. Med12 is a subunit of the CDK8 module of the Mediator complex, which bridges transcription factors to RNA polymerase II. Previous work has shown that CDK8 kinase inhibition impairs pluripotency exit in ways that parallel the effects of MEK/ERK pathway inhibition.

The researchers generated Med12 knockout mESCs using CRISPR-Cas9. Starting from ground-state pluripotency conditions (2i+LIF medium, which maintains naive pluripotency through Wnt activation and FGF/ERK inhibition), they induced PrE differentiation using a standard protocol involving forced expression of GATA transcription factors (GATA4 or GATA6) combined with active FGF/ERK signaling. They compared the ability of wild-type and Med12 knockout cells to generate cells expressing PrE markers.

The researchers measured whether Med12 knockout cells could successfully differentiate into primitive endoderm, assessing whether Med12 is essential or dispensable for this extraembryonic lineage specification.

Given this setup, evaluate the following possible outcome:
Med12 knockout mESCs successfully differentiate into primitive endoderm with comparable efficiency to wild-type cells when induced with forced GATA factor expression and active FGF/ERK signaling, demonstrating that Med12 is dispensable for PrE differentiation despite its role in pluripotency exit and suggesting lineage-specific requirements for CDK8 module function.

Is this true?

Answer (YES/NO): NO